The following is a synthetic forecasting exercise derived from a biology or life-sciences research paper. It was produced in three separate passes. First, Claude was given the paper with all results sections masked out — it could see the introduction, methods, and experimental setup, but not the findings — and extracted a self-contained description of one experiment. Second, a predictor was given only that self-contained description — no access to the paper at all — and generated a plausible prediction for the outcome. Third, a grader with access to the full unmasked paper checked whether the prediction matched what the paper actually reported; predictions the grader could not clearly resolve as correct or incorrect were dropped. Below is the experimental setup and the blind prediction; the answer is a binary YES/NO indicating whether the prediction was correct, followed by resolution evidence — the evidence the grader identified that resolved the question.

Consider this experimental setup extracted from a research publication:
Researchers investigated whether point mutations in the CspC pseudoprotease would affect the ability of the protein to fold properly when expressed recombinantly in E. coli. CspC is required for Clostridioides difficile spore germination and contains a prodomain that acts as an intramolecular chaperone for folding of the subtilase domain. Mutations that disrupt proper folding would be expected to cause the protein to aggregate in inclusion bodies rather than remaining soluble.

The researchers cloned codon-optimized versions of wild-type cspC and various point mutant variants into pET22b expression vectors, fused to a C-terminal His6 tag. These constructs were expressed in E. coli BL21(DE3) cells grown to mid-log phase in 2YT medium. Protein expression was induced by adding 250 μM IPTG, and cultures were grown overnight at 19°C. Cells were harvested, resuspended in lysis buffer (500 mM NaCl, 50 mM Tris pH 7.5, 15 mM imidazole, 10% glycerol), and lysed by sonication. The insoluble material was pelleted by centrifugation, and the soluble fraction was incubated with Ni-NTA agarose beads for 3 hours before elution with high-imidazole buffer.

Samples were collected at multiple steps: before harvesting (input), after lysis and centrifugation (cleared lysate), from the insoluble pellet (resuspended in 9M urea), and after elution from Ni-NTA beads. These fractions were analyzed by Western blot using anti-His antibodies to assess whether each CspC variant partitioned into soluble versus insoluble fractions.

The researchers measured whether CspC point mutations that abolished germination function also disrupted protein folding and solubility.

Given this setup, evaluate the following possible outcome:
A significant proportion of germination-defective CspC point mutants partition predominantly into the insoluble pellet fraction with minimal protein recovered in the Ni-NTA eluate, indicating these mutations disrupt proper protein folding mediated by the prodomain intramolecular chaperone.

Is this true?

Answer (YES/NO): NO